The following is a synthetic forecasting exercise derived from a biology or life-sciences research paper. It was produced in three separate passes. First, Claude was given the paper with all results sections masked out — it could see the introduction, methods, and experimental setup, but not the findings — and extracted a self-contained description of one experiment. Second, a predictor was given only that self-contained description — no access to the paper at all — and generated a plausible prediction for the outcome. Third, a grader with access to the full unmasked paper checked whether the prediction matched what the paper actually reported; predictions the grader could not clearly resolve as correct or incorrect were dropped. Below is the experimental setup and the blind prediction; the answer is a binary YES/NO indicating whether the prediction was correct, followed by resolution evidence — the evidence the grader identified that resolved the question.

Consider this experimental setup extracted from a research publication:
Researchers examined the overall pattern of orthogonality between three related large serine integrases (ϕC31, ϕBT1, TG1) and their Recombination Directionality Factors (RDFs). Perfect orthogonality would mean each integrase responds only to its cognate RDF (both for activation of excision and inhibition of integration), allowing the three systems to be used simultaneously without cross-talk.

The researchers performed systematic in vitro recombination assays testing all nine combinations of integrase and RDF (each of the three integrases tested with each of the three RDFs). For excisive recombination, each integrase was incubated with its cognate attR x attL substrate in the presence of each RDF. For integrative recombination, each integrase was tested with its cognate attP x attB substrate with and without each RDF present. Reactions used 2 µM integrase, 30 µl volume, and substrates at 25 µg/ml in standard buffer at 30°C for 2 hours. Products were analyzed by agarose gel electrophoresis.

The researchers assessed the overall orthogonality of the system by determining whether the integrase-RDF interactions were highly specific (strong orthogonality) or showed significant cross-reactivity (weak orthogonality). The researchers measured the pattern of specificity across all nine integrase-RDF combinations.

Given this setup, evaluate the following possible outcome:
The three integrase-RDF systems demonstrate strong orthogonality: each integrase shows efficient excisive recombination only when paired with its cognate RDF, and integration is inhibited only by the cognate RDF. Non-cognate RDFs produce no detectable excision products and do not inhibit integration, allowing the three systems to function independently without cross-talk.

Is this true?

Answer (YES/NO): NO